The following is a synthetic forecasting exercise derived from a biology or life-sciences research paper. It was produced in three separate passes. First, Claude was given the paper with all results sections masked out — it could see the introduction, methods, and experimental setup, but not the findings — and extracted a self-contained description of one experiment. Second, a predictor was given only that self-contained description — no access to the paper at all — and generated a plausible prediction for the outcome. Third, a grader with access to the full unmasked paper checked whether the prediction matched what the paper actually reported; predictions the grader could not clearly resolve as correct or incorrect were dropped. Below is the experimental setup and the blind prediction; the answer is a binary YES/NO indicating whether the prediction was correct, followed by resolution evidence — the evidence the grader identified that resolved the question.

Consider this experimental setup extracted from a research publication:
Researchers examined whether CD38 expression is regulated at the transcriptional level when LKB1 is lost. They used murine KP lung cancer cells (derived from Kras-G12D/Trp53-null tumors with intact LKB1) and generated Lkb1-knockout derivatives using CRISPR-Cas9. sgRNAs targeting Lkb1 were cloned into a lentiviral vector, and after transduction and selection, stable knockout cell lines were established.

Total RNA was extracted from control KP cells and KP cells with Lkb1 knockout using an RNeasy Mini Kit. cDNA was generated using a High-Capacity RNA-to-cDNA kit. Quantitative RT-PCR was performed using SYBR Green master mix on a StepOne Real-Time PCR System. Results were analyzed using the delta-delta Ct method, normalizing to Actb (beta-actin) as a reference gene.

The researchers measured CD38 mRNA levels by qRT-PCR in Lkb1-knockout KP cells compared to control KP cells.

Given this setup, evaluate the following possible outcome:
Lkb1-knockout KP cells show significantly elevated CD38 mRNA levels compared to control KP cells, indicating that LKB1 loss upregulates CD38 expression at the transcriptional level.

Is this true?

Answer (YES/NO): YES